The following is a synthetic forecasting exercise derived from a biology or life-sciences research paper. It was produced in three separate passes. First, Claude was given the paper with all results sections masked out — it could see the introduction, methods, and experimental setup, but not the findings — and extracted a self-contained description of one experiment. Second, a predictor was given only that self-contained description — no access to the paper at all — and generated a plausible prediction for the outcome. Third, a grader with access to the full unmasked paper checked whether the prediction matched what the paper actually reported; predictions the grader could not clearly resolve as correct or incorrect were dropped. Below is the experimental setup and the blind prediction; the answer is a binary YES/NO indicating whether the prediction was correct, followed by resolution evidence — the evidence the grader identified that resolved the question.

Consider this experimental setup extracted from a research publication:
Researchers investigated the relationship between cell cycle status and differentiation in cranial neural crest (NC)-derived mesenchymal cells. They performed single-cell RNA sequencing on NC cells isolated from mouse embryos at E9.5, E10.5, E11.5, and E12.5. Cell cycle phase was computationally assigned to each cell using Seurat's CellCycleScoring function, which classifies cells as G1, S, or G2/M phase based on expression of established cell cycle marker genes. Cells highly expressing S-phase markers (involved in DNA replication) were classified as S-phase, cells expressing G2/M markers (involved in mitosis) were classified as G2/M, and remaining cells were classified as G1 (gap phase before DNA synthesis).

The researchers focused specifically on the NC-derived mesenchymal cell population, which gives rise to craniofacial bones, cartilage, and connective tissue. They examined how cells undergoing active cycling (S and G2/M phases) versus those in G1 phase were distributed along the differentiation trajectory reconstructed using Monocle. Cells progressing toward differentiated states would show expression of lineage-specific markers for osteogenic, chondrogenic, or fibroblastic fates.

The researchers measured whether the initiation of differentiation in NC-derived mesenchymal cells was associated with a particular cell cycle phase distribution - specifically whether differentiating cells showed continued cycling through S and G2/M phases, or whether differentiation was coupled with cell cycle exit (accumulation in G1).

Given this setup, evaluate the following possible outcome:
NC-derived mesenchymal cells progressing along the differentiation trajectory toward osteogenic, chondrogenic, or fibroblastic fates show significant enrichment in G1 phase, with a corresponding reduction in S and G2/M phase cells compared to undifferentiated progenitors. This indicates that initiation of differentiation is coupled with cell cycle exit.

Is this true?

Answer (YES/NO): YES